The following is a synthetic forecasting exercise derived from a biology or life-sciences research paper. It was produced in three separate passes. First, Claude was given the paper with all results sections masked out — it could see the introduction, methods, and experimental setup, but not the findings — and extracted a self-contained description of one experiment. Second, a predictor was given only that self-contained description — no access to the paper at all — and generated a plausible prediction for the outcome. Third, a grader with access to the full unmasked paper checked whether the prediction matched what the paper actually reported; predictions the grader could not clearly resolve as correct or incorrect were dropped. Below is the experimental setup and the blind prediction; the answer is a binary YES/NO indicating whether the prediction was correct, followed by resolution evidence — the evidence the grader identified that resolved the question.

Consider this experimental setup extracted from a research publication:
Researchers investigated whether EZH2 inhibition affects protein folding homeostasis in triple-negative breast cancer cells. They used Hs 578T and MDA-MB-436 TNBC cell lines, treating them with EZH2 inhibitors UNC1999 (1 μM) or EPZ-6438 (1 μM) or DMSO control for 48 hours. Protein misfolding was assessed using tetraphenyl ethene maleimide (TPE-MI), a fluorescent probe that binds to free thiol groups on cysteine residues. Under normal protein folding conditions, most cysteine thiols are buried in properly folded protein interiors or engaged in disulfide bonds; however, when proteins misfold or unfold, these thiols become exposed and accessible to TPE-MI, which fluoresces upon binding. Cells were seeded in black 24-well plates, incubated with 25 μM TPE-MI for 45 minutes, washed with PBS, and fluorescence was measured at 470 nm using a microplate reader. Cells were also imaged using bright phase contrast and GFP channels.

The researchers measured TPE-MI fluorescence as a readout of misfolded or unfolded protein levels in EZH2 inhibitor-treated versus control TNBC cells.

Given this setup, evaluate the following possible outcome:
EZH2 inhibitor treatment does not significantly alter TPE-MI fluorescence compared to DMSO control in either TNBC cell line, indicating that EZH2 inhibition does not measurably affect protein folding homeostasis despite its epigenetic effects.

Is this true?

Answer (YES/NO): NO